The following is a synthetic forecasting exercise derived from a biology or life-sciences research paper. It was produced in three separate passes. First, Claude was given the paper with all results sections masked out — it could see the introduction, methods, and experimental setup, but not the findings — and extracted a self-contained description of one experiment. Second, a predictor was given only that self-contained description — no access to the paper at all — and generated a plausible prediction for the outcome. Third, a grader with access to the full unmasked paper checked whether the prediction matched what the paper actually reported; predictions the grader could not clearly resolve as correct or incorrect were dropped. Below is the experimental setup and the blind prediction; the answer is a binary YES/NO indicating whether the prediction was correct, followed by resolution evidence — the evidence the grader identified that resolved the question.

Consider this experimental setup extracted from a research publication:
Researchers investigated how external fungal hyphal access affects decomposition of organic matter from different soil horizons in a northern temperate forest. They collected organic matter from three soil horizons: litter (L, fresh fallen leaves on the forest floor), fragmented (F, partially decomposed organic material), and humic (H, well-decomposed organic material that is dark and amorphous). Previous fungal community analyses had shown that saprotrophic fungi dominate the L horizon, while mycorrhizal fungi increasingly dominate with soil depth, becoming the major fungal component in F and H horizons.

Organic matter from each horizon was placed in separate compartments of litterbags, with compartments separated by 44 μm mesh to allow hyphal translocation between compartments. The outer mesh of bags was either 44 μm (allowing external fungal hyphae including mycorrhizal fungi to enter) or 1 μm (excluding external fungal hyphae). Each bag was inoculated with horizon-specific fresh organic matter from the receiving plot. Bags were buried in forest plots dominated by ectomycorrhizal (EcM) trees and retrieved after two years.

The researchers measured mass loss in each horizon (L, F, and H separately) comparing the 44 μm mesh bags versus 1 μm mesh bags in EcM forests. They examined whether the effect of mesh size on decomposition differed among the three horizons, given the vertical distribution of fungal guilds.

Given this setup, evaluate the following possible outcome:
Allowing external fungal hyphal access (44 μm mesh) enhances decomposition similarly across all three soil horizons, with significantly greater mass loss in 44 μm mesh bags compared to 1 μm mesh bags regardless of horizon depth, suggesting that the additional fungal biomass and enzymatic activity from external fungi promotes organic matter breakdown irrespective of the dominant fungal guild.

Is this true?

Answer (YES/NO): NO